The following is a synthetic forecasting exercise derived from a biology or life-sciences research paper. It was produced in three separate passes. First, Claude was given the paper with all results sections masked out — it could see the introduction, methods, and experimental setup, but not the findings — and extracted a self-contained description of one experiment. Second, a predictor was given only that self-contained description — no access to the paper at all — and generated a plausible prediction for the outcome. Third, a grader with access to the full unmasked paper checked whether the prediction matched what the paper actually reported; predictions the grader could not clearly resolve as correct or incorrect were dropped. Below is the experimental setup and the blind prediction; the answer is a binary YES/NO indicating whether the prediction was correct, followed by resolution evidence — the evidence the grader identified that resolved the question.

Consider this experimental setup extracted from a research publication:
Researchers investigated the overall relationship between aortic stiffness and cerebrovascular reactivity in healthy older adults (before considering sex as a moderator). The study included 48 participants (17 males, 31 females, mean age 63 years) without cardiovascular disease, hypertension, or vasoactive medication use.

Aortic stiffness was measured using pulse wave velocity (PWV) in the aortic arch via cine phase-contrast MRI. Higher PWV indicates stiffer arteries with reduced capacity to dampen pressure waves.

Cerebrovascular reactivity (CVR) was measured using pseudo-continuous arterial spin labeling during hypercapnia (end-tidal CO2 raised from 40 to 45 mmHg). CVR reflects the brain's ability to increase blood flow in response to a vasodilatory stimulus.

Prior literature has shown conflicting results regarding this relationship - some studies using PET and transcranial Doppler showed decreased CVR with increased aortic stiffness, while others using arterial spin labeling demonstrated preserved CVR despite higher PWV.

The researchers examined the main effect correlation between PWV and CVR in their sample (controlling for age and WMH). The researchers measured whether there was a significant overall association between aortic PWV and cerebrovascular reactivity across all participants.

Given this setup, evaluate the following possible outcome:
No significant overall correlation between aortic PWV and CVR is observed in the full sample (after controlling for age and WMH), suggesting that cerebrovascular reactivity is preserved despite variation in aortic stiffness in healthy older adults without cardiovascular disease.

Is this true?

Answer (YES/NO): NO